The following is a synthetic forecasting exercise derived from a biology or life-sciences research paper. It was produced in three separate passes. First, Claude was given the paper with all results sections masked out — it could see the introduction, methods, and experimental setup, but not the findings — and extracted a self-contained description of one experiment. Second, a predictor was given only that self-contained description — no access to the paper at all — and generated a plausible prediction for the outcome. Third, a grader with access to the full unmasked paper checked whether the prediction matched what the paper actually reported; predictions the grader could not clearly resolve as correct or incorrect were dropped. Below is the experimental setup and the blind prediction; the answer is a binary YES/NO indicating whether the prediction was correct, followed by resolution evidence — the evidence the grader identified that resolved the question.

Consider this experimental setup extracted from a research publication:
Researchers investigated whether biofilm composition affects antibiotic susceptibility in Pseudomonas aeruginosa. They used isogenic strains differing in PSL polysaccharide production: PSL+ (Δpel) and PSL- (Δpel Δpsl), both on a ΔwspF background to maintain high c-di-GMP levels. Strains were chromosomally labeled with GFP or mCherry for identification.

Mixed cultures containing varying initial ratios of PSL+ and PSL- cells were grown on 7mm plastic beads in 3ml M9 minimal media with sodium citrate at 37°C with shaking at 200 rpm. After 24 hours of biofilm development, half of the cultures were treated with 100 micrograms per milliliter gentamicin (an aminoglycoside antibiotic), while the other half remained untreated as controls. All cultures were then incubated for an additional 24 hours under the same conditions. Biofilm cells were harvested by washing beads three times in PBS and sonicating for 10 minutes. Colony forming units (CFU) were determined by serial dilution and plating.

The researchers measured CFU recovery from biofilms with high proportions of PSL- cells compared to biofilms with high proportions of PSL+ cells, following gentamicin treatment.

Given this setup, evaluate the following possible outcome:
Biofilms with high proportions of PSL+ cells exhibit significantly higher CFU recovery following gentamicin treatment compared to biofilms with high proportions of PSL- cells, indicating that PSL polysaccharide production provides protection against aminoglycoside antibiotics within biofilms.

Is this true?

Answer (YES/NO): YES